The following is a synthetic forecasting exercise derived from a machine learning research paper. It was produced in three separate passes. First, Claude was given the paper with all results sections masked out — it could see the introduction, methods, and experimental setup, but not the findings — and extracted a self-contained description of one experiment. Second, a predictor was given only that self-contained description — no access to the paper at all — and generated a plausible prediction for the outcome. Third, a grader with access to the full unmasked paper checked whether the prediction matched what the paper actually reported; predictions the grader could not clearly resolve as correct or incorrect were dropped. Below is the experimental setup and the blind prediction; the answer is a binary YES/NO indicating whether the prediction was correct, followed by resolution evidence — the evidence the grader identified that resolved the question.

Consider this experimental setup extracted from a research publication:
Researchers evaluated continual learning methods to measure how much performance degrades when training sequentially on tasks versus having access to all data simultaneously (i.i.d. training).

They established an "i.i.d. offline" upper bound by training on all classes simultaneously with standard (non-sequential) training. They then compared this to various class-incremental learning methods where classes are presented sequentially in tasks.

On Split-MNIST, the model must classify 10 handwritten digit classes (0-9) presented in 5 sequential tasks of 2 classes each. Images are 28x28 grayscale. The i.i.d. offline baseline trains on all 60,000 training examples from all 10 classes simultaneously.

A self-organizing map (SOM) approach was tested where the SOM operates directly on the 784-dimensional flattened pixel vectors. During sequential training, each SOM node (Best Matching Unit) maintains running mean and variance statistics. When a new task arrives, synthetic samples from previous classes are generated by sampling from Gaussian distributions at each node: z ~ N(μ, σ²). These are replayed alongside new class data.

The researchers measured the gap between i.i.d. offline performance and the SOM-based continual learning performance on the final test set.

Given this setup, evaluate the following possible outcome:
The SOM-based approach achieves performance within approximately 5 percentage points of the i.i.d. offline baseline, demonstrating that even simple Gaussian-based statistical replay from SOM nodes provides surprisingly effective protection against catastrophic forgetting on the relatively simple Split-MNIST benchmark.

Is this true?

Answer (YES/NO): YES